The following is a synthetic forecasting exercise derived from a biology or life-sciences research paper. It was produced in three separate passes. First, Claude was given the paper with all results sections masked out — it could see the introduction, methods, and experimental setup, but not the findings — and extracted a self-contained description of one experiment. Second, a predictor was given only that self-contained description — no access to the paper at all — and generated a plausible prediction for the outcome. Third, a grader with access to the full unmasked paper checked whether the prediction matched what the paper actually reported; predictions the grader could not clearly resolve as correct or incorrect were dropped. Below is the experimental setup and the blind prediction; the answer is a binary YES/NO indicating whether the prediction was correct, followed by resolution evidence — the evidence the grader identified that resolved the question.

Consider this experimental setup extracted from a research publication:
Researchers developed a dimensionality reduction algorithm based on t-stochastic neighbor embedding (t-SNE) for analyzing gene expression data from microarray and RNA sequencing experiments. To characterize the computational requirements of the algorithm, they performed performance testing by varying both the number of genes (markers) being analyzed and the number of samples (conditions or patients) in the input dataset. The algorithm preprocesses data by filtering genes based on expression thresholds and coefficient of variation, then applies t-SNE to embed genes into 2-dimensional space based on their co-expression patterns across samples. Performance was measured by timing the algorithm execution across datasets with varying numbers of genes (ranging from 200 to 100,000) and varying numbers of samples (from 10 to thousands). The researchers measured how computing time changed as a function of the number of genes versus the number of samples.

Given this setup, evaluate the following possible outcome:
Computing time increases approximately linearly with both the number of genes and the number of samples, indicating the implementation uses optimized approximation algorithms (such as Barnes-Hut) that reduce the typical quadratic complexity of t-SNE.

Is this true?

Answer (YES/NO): NO